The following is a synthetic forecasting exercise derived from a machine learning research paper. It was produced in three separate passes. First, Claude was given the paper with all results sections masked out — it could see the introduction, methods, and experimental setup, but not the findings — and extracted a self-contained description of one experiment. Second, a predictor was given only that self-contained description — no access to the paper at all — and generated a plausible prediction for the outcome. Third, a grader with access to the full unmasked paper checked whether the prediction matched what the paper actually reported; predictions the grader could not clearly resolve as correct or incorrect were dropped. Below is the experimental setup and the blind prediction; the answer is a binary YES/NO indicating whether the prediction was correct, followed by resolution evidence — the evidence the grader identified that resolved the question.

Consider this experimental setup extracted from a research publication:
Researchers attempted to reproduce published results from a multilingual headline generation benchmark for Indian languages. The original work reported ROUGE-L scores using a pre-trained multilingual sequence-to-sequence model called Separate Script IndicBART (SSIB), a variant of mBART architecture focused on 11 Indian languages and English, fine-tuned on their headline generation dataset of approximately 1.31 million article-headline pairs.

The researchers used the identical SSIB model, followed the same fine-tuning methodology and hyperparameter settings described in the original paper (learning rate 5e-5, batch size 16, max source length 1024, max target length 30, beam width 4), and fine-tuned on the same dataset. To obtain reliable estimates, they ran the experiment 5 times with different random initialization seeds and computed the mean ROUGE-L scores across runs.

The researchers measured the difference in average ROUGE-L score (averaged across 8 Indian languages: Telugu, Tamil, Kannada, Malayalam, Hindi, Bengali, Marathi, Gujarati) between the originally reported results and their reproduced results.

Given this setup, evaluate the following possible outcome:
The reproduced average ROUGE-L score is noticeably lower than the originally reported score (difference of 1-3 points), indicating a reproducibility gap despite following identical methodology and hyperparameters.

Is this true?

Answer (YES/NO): NO